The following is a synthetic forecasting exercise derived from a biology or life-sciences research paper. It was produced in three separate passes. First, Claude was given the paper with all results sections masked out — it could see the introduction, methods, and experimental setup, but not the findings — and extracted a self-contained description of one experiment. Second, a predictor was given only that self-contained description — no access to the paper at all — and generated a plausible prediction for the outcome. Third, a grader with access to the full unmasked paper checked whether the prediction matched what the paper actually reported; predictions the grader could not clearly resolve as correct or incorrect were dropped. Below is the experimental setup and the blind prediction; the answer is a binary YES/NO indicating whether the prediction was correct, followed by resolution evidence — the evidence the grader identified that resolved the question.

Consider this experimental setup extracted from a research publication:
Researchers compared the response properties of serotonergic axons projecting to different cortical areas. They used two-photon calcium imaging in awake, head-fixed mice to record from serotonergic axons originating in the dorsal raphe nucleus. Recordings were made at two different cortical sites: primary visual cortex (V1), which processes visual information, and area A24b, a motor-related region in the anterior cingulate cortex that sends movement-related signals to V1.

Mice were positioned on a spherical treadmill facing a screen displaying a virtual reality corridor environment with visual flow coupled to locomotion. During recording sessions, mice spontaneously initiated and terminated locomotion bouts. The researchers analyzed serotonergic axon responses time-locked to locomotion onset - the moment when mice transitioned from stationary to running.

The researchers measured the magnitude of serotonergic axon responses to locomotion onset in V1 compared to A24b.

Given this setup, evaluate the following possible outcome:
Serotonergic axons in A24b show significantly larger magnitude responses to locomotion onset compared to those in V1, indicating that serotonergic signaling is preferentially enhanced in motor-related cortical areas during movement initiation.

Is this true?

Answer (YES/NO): YES